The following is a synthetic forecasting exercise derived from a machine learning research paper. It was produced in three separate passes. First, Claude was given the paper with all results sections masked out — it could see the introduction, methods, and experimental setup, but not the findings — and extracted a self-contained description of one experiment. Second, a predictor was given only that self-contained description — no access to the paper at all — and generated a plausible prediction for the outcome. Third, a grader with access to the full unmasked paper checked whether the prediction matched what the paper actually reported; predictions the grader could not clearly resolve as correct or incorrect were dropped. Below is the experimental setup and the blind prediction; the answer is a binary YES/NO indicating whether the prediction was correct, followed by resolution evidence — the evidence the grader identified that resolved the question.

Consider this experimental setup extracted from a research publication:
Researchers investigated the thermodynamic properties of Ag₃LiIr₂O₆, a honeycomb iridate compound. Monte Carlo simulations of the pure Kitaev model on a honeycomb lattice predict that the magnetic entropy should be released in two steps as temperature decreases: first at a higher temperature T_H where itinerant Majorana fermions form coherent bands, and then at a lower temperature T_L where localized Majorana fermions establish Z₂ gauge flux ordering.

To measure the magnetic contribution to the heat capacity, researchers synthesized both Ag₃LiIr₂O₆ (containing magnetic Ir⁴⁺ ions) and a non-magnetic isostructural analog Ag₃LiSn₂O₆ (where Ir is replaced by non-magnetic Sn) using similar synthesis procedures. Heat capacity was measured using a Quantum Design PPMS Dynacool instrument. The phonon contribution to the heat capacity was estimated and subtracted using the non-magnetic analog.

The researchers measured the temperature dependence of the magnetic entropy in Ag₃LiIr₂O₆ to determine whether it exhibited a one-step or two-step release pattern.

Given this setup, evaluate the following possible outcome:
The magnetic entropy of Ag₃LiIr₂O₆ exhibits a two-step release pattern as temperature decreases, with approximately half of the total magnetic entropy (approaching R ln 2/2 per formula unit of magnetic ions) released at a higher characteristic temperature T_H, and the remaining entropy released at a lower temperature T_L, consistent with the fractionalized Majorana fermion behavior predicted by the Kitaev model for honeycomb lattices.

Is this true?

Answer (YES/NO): NO